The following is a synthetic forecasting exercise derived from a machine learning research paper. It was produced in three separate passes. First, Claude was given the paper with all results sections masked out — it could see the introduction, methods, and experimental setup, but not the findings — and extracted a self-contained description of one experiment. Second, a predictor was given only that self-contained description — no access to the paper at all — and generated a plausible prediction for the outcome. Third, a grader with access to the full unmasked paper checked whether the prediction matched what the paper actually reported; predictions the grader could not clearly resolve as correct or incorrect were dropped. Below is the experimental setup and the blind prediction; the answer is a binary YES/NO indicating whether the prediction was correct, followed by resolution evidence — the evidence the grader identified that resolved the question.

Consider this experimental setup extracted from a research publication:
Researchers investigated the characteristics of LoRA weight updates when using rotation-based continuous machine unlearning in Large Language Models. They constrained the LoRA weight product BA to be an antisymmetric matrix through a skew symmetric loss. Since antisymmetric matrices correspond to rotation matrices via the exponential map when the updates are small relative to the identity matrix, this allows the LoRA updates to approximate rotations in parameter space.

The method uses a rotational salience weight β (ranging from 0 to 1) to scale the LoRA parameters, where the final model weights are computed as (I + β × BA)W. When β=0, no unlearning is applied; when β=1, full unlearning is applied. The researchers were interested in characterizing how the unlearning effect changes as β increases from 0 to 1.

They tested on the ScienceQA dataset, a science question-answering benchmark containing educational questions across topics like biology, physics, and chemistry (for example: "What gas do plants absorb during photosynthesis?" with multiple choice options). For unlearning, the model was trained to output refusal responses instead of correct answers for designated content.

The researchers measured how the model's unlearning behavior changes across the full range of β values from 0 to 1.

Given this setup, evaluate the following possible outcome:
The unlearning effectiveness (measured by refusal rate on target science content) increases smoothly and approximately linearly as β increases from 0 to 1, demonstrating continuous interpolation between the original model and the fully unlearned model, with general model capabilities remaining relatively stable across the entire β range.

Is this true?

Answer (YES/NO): NO